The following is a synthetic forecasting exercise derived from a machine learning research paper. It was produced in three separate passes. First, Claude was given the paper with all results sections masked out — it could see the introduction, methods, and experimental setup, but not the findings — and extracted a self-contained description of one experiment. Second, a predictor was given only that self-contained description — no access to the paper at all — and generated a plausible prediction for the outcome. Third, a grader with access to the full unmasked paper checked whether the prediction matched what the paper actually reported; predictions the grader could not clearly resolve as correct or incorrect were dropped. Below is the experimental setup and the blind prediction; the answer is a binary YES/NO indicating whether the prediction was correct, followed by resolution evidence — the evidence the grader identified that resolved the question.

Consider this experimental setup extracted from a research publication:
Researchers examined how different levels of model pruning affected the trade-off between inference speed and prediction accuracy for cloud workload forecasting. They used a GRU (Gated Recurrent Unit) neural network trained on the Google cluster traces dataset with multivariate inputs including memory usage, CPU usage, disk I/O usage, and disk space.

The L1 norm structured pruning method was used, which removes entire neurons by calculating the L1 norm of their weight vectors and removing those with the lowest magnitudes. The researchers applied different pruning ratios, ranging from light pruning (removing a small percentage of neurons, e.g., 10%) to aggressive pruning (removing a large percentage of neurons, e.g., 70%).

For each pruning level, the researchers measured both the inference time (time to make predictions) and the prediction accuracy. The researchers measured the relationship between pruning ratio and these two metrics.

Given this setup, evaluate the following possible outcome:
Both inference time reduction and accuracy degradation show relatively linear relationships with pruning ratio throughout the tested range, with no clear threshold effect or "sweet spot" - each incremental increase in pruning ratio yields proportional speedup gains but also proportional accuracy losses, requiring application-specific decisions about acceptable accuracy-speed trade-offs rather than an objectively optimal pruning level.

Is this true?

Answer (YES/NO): NO